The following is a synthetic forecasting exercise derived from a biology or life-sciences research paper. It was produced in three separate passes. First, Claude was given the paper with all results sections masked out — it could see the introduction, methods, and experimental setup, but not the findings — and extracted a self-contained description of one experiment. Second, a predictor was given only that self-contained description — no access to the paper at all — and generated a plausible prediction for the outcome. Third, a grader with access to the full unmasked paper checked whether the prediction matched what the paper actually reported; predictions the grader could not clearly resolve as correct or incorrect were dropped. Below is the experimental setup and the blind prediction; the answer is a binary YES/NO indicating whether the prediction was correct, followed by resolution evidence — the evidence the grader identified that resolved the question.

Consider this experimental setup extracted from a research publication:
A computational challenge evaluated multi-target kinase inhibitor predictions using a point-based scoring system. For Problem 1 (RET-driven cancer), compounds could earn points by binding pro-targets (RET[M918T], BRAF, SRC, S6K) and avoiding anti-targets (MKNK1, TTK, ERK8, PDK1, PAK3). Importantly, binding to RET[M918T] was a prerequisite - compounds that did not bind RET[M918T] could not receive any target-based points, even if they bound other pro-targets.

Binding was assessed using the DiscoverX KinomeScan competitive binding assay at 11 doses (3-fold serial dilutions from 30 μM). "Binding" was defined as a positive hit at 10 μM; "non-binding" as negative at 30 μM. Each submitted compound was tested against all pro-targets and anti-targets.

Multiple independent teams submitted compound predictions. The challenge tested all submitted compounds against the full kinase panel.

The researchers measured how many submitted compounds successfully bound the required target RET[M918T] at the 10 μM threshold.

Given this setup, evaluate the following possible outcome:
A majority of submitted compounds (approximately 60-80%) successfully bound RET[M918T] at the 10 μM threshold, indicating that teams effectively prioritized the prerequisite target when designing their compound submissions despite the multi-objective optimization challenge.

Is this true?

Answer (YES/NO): NO